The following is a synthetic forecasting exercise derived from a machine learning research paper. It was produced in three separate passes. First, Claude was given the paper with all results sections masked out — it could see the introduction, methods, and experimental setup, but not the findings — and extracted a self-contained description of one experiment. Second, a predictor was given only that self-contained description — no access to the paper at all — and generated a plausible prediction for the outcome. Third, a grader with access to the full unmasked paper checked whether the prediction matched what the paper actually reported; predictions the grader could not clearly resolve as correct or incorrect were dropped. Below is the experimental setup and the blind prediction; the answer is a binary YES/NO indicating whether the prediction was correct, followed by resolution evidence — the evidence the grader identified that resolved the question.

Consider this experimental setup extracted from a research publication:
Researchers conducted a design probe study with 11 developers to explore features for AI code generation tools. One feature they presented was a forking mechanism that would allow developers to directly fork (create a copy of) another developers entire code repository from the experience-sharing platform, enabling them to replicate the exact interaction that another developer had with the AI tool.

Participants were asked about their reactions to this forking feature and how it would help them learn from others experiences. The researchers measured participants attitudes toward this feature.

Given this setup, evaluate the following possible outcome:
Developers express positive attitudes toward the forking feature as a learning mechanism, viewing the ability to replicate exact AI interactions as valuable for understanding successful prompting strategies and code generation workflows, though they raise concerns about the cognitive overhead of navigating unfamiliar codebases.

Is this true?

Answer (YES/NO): NO